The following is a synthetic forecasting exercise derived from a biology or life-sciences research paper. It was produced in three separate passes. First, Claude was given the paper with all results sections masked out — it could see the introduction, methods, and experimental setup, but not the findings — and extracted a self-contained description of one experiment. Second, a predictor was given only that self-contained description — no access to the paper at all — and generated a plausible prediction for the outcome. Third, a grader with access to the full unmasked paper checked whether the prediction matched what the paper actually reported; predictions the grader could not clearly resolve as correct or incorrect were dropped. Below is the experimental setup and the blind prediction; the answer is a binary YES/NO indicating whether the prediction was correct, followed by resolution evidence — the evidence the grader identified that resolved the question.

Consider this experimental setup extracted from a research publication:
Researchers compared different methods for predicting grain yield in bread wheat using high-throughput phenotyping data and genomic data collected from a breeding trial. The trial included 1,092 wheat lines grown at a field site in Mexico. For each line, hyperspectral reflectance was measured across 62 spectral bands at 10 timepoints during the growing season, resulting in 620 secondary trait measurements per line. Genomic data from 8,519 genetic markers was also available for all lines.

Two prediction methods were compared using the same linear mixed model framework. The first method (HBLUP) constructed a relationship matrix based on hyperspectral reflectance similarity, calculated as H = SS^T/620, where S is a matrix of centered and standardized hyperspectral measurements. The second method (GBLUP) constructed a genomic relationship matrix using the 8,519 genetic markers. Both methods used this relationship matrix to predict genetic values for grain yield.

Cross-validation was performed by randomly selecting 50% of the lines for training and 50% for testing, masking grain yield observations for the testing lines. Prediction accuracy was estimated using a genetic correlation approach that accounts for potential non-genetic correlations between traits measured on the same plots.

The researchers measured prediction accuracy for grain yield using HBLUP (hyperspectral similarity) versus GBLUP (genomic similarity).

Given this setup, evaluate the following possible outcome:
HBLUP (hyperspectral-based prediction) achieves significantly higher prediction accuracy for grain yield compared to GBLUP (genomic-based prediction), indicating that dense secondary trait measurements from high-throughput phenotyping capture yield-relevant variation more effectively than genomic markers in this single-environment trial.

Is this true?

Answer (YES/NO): YES